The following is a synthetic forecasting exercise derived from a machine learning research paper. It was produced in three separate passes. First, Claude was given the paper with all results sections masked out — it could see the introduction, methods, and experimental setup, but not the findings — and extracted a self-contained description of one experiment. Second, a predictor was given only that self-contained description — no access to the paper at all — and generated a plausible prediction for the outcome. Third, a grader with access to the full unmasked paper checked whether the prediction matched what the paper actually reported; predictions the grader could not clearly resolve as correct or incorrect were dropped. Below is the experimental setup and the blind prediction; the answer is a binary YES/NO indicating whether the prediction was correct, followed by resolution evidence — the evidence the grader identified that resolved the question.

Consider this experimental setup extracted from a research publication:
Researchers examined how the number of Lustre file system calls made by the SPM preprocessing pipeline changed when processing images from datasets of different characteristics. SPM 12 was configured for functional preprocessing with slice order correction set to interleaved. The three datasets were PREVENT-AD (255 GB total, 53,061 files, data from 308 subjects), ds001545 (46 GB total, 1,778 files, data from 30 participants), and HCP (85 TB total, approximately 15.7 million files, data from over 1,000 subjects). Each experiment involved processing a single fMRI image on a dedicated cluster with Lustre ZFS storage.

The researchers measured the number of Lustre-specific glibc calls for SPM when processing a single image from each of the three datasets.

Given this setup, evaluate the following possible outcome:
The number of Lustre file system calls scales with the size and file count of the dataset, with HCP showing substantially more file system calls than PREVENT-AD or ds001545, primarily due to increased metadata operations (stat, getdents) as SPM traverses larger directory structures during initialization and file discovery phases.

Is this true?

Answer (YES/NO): NO